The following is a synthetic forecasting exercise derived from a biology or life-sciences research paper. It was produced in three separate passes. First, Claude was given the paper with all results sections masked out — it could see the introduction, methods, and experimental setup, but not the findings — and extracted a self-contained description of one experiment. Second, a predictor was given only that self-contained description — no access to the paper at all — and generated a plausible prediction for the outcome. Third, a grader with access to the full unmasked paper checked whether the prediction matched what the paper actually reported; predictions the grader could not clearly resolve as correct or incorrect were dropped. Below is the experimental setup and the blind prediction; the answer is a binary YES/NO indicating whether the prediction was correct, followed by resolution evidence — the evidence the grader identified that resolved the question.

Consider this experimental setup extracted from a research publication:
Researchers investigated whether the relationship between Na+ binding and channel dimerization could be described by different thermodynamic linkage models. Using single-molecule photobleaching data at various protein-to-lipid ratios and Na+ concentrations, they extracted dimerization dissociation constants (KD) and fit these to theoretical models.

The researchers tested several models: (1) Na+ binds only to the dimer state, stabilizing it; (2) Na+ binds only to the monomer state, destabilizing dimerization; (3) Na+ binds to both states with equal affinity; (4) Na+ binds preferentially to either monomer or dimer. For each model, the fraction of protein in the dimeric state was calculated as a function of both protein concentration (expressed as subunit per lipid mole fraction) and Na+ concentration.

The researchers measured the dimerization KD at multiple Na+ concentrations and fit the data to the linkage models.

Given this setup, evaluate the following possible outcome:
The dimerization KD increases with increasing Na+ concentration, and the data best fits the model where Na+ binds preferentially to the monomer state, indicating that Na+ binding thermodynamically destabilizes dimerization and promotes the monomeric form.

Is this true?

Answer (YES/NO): NO